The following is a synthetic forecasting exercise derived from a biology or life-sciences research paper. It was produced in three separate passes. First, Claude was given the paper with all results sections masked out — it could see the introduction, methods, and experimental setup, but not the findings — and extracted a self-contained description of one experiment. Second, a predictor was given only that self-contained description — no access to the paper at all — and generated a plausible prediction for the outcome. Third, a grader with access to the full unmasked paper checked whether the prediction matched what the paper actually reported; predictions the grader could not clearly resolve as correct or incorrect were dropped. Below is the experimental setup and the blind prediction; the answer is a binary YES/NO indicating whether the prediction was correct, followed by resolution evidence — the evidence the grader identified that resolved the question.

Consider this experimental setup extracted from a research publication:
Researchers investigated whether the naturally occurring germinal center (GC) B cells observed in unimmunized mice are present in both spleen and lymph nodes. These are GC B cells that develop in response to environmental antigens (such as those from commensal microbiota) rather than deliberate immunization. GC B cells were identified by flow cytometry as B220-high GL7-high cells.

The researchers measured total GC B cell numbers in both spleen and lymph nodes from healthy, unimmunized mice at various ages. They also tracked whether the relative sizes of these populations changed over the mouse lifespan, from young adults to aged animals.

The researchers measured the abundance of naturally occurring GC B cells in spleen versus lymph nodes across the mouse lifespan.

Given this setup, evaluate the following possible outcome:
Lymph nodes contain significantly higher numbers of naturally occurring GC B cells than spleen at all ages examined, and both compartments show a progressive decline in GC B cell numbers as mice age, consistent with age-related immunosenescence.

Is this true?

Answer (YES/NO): NO